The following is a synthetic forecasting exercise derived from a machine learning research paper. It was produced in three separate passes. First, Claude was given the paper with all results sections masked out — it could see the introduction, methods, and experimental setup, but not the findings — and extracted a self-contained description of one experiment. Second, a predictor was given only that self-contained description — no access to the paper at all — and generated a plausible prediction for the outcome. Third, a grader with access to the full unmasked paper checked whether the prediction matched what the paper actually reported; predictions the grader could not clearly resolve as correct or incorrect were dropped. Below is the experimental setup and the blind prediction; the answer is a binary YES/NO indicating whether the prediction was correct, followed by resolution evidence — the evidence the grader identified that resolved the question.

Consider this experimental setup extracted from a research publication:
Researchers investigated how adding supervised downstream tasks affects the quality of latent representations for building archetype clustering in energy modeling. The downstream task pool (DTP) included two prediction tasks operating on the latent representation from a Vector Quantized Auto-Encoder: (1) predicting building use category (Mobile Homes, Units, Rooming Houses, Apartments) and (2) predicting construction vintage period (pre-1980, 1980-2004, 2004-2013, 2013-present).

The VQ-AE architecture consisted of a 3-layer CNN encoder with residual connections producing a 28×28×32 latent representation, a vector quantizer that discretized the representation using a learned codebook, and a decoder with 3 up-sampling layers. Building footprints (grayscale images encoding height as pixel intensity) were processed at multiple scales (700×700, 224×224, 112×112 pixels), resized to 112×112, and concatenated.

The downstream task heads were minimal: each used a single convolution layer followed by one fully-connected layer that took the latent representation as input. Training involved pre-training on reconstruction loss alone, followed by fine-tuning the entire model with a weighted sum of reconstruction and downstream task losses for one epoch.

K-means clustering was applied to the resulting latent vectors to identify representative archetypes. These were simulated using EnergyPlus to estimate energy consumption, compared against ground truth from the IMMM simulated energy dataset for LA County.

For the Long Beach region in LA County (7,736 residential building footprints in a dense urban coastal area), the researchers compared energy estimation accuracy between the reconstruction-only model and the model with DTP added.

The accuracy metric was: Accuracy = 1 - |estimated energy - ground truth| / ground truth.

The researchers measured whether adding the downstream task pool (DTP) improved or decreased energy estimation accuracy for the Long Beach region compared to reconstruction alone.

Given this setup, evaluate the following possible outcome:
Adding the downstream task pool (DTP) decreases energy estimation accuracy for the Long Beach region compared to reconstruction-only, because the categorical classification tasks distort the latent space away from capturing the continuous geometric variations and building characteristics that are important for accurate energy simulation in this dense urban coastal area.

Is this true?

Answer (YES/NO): YES